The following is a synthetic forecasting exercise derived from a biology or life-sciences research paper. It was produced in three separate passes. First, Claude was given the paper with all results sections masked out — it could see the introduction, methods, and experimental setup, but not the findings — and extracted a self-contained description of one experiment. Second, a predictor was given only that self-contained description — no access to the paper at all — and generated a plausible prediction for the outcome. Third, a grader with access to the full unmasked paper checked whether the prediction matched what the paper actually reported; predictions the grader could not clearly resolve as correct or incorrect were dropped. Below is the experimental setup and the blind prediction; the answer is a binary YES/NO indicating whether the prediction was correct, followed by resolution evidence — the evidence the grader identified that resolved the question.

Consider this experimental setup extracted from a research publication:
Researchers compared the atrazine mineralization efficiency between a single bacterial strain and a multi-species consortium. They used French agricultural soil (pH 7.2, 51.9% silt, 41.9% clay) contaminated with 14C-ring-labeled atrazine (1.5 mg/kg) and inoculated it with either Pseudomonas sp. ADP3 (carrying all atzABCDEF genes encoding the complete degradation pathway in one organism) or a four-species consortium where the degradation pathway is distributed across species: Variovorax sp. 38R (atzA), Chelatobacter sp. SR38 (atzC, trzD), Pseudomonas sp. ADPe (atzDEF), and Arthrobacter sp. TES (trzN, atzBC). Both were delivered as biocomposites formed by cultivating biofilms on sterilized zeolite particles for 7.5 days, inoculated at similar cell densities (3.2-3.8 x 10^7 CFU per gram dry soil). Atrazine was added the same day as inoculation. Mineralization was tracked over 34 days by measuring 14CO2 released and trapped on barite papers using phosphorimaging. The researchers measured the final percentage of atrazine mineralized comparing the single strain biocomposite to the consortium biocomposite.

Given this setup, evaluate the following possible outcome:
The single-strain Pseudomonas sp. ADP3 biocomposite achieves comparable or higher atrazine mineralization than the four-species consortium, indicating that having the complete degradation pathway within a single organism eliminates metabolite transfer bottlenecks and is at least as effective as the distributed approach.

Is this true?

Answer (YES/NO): YES